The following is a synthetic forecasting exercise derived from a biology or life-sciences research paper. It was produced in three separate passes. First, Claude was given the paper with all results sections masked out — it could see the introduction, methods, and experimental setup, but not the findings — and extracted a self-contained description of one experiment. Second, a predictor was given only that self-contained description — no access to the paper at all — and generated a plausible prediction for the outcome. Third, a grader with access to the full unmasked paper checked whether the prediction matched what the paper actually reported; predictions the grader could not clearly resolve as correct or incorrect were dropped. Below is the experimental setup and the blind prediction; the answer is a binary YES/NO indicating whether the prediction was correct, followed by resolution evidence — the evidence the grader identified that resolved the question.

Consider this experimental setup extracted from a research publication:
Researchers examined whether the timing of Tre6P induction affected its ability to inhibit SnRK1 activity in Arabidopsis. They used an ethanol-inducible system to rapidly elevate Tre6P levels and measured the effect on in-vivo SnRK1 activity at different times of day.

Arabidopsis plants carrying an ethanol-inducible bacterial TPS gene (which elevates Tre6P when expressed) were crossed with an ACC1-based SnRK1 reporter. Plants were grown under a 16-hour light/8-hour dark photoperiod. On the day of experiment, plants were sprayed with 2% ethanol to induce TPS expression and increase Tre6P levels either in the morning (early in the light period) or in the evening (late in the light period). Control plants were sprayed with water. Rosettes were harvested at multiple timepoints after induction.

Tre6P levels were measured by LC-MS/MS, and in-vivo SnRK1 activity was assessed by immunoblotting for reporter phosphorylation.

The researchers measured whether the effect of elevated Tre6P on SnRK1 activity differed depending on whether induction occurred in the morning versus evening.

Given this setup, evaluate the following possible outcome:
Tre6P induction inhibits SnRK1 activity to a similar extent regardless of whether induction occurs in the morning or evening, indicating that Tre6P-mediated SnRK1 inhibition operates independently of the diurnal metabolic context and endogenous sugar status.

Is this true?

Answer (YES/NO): NO